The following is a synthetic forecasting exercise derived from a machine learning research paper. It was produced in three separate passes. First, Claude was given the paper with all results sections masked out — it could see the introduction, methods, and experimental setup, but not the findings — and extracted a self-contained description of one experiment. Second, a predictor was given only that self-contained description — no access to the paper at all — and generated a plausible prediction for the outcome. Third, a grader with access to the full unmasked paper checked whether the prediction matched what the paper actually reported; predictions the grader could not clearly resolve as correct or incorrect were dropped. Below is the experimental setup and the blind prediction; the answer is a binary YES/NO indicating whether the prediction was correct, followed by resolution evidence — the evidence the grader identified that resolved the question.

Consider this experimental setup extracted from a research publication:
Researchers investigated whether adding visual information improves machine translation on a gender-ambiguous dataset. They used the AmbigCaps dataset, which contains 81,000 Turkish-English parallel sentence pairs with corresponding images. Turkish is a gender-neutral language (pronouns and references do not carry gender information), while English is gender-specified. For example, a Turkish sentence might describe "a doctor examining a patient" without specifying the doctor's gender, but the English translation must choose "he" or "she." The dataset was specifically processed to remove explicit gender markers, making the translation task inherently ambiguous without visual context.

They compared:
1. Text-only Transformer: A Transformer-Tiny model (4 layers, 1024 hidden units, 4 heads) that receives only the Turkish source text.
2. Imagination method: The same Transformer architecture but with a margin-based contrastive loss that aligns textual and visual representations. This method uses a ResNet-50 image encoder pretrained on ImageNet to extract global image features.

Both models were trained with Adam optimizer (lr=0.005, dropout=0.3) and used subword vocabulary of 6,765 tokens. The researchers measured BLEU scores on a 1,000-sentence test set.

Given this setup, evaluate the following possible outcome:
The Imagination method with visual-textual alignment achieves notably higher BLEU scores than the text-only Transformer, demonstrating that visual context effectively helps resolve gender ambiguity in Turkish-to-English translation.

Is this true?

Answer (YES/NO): NO